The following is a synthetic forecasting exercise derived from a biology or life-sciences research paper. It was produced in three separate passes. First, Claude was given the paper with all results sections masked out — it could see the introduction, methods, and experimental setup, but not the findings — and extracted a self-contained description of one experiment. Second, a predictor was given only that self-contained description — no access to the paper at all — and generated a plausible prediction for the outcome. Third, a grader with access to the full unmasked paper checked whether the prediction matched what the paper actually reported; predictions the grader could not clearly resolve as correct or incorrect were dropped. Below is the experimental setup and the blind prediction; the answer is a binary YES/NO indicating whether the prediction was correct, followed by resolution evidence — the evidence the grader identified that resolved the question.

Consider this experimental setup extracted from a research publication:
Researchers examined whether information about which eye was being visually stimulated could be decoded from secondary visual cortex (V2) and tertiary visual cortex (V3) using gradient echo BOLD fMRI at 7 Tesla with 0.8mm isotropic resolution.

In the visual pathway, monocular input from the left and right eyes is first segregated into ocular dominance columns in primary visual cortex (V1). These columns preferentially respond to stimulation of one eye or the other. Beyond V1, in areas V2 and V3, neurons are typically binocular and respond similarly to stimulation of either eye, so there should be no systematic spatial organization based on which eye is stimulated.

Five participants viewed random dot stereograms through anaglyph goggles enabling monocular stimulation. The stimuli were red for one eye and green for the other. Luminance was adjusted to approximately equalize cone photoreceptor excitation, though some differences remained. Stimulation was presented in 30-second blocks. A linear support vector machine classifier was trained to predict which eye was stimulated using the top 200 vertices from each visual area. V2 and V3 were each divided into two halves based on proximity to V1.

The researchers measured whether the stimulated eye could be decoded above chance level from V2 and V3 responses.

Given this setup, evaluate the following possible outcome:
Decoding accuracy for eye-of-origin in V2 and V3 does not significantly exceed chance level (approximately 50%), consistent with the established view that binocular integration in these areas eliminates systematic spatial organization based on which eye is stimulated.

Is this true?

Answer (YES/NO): NO